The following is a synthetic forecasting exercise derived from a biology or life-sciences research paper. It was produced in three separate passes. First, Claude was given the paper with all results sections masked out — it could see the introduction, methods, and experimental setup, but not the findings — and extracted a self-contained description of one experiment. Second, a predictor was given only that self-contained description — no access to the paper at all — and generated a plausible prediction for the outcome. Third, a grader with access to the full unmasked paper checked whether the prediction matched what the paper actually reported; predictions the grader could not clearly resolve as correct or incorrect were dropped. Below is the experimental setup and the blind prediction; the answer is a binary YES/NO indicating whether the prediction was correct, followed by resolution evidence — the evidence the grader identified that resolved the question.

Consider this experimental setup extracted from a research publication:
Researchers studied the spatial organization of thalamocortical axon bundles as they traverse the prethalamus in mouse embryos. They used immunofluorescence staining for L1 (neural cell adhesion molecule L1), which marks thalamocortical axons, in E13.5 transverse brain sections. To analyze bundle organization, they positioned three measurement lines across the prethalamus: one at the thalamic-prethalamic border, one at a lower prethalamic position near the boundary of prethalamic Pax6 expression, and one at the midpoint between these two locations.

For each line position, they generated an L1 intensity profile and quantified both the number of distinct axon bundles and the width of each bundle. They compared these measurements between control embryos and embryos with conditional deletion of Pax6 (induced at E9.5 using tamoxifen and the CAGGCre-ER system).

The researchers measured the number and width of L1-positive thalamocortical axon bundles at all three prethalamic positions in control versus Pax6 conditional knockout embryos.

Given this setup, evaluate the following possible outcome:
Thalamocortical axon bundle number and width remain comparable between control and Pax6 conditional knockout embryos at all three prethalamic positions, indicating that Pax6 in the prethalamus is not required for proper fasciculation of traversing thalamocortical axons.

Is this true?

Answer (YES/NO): NO